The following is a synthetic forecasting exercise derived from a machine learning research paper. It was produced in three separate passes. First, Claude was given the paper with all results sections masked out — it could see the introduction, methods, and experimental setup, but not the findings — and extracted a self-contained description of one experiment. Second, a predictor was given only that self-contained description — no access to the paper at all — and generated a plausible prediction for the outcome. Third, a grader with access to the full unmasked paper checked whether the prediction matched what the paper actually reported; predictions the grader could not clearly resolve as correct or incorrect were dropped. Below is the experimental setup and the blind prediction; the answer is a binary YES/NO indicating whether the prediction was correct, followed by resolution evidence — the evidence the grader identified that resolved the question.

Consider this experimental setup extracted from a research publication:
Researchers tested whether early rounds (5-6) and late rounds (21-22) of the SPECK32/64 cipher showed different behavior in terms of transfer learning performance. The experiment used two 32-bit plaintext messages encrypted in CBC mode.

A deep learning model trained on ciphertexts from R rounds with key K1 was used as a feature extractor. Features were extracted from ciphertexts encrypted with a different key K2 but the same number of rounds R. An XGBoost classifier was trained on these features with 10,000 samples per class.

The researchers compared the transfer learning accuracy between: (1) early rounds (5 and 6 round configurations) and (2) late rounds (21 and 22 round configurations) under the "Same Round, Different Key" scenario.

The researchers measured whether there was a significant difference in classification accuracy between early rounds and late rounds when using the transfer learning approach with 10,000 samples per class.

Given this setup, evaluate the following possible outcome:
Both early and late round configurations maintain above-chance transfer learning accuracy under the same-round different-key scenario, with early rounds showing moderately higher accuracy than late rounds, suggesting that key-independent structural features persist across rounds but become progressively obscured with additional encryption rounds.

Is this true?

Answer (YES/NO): NO